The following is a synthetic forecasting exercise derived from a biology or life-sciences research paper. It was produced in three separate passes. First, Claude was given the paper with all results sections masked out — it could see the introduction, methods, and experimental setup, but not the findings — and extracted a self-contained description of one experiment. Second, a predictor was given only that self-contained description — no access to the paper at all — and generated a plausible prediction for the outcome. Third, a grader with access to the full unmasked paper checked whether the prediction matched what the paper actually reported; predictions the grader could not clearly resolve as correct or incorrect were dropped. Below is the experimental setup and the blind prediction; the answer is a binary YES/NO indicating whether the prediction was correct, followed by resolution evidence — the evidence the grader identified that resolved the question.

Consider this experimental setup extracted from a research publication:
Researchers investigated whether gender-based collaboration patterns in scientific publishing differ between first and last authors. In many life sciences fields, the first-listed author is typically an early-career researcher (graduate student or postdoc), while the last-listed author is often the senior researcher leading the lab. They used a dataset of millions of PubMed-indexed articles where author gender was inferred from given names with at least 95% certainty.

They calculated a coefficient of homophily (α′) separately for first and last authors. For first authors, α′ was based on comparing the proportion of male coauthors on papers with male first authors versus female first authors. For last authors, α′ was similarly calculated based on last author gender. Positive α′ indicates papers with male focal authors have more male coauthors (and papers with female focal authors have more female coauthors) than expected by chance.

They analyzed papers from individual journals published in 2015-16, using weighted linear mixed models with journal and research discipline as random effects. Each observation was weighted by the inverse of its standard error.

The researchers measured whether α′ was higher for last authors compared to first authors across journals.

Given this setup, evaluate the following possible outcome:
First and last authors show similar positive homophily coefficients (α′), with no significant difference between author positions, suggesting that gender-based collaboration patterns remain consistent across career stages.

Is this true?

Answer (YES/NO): NO